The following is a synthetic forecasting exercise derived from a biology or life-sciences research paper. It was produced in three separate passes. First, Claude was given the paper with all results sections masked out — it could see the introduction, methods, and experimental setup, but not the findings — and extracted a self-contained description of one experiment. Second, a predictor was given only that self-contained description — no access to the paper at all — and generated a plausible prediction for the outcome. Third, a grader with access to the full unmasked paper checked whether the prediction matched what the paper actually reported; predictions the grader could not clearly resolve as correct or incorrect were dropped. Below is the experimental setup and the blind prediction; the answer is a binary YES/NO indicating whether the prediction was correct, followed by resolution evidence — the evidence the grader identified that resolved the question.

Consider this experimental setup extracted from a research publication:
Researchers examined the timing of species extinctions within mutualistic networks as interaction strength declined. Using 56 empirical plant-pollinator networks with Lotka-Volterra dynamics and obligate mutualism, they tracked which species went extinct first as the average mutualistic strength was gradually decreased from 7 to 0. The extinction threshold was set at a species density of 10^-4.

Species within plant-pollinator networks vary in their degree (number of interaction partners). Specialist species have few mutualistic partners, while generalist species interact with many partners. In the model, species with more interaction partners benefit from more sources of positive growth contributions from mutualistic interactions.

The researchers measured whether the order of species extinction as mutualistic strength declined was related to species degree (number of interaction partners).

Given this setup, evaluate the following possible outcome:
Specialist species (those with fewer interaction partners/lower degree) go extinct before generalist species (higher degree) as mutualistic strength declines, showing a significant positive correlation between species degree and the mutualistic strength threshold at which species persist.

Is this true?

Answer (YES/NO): NO